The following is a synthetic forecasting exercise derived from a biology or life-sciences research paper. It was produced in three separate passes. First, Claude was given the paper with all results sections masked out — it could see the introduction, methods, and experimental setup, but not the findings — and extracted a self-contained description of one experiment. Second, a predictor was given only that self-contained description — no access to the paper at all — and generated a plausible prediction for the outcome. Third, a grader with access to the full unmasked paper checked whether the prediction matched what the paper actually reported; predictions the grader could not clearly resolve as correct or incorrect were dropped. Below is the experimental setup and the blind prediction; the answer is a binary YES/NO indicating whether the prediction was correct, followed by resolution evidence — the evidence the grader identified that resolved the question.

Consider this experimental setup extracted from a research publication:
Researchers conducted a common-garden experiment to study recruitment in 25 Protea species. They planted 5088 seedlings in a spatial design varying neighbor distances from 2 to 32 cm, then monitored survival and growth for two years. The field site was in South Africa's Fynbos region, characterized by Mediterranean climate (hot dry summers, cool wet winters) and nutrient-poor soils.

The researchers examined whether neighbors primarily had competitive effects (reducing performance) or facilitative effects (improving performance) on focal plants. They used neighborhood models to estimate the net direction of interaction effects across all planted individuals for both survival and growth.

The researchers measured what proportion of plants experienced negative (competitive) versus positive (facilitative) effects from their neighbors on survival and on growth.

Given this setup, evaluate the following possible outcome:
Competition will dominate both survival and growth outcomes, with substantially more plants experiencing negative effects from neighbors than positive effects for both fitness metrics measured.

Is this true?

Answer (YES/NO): YES